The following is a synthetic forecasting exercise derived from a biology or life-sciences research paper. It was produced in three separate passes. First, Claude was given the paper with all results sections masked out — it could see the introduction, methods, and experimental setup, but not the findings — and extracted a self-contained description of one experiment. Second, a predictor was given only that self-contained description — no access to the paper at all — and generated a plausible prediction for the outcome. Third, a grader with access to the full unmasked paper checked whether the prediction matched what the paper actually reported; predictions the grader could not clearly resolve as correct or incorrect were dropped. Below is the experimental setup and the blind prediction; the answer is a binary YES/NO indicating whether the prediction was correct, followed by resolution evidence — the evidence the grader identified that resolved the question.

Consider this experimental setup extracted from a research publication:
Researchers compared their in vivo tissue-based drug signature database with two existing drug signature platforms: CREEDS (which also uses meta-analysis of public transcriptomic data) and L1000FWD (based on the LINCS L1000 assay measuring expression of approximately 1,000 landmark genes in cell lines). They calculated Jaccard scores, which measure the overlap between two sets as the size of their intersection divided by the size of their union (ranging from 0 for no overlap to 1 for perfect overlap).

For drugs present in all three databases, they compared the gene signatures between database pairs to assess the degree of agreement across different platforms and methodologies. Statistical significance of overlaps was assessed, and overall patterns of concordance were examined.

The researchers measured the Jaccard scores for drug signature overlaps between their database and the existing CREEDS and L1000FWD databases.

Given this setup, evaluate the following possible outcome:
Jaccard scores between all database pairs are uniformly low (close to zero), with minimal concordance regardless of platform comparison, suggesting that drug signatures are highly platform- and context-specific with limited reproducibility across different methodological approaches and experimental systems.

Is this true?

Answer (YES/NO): YES